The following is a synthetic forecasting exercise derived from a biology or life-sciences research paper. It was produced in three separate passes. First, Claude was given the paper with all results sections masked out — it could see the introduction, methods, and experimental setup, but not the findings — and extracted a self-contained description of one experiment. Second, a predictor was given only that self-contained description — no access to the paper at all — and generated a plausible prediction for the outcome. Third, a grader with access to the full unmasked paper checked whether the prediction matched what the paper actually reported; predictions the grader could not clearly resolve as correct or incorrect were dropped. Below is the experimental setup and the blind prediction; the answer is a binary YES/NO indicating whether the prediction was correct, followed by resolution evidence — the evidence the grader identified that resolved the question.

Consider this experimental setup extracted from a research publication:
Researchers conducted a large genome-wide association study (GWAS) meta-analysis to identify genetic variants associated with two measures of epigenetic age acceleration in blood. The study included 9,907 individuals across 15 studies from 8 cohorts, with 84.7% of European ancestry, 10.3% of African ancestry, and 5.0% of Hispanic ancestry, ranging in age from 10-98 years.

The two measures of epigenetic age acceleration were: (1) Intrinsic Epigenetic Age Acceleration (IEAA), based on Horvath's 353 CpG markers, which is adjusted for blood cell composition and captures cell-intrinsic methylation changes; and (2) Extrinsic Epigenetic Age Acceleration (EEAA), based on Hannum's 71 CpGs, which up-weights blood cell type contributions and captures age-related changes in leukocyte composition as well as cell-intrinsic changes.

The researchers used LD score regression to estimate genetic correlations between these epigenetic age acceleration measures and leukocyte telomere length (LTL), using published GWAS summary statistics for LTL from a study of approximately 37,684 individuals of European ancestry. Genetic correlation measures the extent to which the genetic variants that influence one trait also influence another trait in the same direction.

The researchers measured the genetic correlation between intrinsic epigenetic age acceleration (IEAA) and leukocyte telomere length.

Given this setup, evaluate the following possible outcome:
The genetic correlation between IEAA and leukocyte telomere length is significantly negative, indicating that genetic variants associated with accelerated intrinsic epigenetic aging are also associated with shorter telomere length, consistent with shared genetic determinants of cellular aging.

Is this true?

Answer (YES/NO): NO